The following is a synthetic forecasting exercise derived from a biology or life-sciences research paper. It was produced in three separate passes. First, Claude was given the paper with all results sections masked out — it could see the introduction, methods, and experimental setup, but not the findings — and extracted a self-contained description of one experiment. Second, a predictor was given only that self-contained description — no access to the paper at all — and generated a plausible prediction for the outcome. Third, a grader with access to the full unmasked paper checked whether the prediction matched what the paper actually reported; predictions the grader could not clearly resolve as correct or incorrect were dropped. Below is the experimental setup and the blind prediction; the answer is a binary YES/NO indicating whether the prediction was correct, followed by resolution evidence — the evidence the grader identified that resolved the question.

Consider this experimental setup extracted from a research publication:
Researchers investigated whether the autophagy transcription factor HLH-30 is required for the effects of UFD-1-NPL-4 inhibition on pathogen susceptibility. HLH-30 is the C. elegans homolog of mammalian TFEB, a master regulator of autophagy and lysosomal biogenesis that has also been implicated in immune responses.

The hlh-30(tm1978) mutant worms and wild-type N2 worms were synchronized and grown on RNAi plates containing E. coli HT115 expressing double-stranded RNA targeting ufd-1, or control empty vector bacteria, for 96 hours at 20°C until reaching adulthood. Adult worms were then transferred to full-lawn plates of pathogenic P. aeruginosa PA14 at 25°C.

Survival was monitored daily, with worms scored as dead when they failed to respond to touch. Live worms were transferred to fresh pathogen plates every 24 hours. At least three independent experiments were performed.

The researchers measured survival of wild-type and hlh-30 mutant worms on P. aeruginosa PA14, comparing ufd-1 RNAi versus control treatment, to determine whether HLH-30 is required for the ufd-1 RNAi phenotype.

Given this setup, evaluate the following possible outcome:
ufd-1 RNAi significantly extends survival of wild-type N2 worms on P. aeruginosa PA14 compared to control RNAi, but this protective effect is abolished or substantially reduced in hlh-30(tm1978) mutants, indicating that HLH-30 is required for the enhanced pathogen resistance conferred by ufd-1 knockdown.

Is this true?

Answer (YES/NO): NO